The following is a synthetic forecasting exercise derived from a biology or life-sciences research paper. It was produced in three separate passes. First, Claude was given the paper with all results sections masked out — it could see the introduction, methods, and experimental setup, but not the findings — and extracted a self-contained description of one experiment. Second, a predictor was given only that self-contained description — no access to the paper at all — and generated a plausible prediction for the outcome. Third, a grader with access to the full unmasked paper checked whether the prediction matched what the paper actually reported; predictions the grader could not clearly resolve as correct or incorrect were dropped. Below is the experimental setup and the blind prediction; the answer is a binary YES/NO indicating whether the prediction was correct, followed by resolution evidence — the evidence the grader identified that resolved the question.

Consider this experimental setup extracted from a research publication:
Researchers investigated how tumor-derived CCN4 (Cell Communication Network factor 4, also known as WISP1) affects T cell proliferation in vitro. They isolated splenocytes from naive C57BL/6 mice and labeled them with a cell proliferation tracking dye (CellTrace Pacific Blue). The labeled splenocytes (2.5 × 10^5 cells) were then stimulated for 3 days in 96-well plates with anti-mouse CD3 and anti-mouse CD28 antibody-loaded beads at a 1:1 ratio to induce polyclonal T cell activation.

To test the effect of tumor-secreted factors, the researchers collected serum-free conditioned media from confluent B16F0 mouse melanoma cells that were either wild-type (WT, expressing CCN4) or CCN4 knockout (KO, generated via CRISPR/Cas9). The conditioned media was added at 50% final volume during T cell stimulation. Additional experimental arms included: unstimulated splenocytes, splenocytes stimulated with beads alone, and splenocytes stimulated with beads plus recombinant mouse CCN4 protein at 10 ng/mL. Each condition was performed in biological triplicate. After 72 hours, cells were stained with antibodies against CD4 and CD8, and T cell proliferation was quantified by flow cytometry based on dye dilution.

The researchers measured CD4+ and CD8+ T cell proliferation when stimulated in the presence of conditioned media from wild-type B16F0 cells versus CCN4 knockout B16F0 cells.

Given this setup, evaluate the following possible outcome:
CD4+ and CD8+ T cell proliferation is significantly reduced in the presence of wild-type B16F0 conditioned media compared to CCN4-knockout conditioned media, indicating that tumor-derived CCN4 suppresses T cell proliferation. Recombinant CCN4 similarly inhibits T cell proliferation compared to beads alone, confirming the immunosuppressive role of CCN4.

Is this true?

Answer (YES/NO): NO